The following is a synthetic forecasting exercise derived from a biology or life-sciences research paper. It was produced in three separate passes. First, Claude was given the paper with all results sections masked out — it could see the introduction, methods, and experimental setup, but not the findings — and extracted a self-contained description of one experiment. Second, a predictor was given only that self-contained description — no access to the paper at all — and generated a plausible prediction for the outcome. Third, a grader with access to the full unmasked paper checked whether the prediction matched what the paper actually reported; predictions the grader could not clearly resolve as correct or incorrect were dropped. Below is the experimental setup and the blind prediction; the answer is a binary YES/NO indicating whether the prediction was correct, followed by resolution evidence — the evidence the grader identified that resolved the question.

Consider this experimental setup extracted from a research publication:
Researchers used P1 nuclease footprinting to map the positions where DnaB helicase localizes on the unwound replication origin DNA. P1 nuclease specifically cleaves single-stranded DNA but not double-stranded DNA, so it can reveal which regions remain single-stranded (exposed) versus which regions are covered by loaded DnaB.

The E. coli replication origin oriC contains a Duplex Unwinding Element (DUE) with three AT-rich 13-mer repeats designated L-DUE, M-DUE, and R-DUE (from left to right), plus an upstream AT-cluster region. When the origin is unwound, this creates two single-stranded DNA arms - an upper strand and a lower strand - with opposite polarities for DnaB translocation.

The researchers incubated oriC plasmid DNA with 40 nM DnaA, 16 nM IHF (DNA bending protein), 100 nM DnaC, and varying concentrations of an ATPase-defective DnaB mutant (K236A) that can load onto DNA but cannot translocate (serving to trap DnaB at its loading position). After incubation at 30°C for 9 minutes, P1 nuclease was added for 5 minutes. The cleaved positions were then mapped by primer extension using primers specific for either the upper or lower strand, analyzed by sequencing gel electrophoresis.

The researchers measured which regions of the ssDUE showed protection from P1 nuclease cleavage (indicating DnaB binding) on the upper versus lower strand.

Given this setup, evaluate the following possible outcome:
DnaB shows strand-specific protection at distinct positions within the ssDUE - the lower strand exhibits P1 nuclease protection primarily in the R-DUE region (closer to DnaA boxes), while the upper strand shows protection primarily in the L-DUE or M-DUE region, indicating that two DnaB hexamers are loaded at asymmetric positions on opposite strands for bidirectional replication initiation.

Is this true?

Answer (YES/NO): NO